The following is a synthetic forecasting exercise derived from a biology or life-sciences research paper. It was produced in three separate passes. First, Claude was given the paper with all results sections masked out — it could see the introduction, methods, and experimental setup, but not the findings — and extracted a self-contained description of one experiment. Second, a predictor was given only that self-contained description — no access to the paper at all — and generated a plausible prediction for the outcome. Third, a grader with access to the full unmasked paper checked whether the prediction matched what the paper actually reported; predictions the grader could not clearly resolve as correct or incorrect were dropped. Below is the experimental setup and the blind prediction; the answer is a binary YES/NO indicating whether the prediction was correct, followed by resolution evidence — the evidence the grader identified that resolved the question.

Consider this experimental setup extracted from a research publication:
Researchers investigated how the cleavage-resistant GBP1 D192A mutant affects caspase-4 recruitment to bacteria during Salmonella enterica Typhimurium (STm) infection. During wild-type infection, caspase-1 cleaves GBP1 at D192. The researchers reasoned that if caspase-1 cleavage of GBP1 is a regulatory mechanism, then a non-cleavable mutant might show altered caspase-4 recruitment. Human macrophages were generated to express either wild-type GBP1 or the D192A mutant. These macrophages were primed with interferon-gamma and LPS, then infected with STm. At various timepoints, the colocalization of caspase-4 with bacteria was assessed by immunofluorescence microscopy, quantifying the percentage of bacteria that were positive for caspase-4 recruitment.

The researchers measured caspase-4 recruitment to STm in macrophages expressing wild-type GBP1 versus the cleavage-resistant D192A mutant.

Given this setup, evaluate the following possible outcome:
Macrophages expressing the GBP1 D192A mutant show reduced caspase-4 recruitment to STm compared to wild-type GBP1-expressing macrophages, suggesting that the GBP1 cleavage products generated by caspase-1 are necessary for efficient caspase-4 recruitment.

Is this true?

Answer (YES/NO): NO